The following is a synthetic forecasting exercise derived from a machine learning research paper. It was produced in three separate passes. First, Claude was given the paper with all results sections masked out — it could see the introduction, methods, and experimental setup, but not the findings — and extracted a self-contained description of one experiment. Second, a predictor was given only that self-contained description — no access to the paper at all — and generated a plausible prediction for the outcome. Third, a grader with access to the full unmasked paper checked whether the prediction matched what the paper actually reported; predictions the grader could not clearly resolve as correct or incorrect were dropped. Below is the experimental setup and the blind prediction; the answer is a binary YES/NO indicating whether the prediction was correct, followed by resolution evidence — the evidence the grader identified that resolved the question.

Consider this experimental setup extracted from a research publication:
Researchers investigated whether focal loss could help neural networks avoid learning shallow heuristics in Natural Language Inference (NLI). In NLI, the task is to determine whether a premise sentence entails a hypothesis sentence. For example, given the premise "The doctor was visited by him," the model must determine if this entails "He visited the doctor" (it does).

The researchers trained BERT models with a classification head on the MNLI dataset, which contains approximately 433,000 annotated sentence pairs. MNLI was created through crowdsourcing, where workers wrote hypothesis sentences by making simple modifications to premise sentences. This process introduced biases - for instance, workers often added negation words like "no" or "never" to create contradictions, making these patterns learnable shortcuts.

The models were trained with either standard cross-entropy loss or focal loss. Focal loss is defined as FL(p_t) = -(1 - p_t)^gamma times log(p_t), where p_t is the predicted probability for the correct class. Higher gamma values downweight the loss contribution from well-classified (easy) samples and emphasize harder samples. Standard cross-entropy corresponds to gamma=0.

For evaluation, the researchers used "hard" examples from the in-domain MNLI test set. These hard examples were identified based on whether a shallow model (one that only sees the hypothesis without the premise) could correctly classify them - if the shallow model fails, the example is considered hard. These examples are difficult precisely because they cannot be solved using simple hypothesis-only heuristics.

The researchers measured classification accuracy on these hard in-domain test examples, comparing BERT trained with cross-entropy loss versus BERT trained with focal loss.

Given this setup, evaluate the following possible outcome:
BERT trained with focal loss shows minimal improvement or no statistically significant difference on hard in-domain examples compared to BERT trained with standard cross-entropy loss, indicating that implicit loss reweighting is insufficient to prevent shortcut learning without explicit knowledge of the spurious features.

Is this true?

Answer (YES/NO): NO